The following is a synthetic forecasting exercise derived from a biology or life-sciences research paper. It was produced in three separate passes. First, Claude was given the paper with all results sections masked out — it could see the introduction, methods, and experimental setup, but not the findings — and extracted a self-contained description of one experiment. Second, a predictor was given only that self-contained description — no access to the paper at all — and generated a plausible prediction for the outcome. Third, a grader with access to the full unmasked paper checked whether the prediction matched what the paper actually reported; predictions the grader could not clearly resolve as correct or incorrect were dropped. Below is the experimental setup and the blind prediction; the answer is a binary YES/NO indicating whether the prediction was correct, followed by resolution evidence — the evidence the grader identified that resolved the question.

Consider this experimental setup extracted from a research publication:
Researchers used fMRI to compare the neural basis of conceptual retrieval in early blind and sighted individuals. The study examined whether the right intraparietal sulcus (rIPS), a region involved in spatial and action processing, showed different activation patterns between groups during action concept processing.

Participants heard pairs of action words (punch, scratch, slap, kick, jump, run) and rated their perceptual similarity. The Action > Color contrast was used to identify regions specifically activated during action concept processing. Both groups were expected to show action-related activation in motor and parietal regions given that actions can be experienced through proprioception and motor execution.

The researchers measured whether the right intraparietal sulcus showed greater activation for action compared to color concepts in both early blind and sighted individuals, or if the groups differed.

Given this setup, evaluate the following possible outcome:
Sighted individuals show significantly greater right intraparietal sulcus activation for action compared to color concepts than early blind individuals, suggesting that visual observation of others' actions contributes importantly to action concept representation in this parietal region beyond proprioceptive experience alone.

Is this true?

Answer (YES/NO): NO